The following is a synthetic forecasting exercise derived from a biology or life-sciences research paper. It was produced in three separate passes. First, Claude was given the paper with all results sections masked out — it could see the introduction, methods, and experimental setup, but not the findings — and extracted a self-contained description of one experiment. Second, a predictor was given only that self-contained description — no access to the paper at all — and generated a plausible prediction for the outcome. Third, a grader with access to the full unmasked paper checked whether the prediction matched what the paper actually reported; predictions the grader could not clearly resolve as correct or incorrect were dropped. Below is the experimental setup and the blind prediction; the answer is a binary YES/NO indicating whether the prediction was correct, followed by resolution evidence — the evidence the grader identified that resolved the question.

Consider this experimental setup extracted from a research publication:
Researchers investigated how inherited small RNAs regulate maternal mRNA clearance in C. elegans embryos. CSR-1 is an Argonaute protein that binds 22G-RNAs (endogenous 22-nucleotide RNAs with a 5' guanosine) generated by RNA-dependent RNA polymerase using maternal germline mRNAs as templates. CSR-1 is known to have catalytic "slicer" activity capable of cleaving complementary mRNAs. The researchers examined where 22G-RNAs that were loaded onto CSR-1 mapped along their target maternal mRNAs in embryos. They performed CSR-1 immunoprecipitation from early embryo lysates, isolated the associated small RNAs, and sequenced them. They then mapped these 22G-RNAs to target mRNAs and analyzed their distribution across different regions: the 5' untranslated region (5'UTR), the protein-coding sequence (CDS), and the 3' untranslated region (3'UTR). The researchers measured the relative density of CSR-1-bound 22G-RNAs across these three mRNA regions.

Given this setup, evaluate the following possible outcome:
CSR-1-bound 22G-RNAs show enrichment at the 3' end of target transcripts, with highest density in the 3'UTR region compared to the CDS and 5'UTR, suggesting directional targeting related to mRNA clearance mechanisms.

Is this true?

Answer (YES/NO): NO